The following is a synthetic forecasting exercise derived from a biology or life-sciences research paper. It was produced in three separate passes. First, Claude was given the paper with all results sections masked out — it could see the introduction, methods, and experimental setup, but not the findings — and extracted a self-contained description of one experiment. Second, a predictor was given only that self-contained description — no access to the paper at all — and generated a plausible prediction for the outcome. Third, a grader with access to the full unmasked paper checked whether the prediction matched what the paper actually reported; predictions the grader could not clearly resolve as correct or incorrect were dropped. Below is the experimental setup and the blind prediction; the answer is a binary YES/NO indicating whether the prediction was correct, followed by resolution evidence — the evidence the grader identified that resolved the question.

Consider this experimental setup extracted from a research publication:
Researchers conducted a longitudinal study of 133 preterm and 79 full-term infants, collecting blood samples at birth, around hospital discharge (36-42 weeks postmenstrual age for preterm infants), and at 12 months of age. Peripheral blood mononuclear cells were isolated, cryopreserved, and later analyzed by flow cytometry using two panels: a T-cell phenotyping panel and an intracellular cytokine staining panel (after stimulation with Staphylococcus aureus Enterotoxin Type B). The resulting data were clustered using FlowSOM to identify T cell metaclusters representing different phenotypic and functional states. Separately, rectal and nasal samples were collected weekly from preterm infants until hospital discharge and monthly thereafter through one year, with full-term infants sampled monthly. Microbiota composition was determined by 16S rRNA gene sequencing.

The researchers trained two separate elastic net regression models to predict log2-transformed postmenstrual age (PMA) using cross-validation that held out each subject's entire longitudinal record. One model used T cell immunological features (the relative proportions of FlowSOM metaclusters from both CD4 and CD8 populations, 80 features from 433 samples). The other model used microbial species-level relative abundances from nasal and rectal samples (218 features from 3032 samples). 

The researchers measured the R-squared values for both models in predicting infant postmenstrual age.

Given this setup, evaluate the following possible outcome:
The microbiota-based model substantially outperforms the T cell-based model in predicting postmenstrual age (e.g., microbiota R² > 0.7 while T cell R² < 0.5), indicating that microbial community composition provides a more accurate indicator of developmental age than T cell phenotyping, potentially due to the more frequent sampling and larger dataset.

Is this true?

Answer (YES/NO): NO